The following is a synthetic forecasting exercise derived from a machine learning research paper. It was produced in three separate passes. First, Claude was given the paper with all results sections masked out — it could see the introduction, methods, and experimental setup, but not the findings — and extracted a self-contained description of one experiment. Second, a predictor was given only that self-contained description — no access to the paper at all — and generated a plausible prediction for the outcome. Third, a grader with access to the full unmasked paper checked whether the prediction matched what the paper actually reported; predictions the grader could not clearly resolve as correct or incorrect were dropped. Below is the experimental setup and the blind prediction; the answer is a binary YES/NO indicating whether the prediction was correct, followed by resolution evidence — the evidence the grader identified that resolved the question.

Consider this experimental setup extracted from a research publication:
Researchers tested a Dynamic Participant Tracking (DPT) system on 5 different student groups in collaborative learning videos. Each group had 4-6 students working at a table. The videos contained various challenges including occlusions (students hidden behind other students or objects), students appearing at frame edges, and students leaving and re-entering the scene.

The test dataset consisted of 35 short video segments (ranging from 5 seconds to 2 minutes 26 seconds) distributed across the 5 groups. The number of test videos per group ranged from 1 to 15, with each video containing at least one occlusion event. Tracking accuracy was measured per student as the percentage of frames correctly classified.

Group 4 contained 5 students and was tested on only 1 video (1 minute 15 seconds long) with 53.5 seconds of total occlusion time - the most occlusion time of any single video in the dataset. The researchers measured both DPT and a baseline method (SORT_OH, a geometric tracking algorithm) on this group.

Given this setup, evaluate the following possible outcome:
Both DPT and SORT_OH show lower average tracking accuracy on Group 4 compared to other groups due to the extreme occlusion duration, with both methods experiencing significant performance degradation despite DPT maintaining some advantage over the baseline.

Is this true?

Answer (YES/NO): NO